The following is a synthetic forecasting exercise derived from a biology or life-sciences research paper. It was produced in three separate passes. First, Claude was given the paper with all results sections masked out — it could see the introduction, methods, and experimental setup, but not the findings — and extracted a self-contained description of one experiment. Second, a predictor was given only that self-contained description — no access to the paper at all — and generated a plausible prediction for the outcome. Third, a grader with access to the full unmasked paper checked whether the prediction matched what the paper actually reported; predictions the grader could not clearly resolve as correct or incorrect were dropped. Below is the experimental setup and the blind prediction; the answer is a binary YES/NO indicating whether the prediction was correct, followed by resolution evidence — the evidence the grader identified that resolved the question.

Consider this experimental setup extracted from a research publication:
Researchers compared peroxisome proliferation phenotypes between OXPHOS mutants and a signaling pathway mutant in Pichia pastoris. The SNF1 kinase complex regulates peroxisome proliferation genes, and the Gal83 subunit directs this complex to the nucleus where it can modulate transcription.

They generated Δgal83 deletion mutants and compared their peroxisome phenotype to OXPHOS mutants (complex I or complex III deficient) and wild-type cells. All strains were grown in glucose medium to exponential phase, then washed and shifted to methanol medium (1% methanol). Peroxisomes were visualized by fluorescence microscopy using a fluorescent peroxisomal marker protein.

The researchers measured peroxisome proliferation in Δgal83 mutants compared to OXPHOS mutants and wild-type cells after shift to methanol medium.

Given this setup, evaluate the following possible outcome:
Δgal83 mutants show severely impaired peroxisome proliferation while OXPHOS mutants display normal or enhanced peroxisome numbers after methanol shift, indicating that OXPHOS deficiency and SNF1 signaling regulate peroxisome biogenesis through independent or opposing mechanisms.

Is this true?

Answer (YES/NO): NO